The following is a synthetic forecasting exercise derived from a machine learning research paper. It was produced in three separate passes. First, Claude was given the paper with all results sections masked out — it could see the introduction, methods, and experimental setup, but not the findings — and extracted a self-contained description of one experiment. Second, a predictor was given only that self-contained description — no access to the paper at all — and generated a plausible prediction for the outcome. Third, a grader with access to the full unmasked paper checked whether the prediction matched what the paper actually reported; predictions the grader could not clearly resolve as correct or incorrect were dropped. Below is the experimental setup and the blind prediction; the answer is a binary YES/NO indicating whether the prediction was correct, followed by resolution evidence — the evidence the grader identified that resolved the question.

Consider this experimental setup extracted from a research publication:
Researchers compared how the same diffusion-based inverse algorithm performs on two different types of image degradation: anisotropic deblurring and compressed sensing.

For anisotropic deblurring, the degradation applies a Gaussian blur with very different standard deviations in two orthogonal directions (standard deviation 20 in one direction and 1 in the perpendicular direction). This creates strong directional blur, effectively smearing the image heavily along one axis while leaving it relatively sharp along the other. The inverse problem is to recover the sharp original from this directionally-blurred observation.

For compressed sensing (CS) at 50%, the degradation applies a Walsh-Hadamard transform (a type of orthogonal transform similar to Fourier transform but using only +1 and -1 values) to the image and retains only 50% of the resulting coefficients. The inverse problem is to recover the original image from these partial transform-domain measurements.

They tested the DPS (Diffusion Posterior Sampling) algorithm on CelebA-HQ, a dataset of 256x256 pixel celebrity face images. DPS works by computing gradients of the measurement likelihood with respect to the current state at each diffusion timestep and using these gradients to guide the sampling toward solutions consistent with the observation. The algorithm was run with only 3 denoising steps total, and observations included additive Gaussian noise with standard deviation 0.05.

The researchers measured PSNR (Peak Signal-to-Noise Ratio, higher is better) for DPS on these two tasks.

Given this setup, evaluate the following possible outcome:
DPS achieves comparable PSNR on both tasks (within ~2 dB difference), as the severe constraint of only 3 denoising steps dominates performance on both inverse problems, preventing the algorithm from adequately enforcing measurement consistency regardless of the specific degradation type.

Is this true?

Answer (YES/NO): NO